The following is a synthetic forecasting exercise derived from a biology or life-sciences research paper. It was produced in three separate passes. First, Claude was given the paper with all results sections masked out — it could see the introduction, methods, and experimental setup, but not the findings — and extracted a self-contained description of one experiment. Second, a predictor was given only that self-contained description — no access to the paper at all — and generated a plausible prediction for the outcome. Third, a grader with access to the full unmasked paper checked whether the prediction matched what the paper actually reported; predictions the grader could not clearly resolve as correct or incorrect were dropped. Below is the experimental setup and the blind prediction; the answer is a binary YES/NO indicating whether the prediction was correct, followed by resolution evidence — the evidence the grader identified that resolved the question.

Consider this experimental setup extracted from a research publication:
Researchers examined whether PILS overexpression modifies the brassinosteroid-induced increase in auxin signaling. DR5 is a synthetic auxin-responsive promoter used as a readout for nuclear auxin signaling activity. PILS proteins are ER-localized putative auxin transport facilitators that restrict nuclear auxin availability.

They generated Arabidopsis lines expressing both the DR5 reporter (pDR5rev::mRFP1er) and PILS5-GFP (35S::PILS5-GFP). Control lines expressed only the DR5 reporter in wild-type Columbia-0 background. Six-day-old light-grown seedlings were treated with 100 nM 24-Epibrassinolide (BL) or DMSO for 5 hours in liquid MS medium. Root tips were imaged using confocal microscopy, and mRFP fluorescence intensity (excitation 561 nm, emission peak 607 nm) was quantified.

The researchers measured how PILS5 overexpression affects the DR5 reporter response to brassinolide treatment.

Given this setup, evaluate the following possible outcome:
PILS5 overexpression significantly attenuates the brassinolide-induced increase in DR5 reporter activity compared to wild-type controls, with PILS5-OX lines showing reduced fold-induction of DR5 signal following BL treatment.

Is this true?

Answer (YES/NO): NO